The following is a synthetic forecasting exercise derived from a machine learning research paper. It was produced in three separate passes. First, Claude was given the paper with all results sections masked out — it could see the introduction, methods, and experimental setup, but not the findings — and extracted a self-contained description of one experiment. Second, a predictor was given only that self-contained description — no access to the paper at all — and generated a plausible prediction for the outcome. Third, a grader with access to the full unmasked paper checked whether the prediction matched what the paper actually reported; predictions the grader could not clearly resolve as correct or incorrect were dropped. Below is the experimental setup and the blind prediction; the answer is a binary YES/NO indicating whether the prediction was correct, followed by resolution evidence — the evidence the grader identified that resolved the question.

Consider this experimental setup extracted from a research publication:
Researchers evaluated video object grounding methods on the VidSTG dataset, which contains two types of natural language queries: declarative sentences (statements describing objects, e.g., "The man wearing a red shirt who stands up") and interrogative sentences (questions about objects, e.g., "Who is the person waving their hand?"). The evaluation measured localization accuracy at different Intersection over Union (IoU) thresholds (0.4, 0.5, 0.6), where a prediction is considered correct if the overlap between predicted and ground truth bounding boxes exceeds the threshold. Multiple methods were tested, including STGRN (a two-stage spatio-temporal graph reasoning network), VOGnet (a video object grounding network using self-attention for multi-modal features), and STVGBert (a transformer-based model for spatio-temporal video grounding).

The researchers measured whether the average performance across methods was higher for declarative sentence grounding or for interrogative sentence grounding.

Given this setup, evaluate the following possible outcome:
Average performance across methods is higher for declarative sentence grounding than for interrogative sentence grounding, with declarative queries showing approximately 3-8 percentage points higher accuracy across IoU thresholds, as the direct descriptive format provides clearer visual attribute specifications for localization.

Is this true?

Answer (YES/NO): NO